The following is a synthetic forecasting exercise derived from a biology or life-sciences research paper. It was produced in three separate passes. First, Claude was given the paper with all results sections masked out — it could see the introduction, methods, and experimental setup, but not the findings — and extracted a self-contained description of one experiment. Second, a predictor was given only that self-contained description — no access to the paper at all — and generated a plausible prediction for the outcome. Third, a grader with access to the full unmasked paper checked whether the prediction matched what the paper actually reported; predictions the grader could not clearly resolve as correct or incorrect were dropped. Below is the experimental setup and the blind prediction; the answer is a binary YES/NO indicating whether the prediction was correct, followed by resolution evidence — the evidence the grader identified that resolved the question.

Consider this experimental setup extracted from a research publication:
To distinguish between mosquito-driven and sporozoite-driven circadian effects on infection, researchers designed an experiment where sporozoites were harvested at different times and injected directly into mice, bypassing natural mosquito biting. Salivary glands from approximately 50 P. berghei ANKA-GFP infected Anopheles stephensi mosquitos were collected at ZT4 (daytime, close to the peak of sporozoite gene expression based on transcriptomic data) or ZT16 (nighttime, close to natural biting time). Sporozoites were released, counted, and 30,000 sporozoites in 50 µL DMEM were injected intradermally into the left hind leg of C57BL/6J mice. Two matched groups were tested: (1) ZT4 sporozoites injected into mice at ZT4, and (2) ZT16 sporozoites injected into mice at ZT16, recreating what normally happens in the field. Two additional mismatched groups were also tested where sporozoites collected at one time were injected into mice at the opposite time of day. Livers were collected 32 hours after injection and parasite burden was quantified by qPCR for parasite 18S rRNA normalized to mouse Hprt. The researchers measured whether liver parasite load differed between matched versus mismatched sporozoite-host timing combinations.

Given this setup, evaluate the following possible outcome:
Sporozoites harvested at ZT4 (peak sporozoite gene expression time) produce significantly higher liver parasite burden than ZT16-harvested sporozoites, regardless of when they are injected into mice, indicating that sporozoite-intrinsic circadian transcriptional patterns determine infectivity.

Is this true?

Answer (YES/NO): NO